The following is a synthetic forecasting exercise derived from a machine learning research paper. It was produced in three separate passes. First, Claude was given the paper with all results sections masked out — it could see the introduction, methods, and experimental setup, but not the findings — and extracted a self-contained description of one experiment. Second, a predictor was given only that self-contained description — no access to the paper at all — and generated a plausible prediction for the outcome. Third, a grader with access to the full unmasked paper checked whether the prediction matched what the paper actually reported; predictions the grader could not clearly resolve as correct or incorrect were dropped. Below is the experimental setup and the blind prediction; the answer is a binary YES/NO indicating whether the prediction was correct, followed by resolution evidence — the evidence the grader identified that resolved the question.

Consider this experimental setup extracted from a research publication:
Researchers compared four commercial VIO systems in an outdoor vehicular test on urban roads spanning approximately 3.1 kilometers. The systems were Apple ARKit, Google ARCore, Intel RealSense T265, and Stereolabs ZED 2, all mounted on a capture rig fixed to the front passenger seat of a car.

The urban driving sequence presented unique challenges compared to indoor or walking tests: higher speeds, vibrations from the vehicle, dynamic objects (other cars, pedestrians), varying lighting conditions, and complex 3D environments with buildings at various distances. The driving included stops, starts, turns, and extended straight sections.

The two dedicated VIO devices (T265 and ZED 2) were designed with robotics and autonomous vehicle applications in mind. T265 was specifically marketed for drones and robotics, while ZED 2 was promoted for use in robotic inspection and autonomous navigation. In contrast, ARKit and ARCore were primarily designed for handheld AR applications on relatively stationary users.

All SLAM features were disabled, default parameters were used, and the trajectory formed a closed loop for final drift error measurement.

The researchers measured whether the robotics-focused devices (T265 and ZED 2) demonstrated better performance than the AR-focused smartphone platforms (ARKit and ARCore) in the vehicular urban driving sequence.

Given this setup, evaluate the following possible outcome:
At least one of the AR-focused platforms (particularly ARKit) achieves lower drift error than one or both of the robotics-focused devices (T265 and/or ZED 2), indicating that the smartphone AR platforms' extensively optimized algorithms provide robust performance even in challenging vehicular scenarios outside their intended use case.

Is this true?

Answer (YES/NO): YES